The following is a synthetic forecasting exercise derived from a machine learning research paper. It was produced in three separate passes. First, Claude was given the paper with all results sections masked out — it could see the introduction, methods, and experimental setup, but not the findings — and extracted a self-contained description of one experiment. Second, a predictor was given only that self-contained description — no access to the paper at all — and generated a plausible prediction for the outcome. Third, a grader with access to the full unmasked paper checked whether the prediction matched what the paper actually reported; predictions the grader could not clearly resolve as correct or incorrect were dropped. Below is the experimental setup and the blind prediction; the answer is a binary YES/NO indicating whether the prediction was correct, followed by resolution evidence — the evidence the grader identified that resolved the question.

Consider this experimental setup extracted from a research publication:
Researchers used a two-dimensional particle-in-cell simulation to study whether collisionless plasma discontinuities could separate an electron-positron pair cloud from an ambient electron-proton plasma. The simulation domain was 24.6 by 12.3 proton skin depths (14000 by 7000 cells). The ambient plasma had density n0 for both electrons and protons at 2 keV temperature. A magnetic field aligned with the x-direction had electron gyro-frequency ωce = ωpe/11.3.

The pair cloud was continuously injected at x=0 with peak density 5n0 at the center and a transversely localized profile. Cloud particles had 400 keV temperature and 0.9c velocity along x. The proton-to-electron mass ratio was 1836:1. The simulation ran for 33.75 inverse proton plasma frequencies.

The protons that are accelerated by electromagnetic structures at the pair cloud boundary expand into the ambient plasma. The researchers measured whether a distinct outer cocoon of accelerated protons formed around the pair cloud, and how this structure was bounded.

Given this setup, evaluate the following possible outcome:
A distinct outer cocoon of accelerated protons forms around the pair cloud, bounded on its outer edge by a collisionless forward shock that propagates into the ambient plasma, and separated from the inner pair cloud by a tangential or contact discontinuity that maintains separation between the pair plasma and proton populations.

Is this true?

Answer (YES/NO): NO